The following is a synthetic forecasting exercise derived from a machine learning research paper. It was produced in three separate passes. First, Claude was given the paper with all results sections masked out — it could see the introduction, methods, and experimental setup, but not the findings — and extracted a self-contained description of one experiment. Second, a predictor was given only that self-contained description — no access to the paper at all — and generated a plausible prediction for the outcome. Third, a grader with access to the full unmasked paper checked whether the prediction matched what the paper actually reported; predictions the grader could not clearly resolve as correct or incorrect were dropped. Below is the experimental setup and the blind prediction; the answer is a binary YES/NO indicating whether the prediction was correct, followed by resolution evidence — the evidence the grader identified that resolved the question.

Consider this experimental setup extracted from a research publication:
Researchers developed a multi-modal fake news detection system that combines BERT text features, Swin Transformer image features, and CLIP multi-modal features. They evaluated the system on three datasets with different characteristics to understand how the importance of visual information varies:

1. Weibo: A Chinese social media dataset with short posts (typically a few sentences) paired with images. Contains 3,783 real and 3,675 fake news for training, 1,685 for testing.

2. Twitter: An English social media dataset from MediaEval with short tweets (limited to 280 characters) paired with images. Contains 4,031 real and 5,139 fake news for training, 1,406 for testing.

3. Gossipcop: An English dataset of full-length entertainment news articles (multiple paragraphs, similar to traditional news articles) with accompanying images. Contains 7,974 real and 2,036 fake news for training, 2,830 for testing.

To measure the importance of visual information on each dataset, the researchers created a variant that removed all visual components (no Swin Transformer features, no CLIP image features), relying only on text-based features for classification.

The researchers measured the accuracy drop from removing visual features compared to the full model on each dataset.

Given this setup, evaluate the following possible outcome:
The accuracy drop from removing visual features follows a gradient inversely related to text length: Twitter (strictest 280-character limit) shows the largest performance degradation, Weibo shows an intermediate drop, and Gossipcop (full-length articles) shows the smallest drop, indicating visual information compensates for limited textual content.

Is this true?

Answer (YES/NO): YES